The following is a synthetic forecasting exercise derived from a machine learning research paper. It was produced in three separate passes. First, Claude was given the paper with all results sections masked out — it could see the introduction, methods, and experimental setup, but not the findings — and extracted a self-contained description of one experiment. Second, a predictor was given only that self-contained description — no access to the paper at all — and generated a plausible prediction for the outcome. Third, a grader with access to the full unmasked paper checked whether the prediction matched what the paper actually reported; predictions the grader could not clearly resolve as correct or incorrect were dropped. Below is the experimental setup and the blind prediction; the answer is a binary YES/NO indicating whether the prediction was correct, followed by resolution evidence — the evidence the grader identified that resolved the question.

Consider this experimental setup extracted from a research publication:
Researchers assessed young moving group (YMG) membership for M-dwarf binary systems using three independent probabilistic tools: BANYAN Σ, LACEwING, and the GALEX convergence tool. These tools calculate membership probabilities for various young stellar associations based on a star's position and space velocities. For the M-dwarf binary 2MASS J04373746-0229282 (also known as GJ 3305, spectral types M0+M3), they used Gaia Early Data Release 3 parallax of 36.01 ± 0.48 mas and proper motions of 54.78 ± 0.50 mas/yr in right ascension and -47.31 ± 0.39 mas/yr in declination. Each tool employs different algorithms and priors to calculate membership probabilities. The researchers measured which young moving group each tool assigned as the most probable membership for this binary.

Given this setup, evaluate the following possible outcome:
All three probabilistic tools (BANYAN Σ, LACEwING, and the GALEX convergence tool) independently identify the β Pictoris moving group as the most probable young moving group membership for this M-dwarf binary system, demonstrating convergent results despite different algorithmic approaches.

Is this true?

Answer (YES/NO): NO